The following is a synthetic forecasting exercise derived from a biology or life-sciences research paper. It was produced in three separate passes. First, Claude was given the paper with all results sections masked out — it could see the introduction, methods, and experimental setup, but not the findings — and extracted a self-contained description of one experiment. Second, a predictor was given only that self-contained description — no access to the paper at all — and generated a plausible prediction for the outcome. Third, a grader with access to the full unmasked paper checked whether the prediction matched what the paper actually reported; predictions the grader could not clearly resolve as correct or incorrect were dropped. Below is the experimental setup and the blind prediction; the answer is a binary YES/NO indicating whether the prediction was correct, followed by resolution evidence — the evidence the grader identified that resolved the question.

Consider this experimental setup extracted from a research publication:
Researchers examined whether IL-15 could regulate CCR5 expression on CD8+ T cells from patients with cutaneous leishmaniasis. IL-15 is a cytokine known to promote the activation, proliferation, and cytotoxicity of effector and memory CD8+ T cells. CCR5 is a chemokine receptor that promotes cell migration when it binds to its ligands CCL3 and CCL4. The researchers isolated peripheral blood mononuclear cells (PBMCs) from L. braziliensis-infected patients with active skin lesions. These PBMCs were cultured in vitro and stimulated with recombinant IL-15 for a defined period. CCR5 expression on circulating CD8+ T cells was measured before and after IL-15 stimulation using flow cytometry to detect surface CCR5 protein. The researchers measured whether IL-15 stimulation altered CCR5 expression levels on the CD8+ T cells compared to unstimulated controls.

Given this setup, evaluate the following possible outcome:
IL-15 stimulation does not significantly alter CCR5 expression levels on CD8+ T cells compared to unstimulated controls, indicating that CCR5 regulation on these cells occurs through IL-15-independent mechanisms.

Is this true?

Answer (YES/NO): NO